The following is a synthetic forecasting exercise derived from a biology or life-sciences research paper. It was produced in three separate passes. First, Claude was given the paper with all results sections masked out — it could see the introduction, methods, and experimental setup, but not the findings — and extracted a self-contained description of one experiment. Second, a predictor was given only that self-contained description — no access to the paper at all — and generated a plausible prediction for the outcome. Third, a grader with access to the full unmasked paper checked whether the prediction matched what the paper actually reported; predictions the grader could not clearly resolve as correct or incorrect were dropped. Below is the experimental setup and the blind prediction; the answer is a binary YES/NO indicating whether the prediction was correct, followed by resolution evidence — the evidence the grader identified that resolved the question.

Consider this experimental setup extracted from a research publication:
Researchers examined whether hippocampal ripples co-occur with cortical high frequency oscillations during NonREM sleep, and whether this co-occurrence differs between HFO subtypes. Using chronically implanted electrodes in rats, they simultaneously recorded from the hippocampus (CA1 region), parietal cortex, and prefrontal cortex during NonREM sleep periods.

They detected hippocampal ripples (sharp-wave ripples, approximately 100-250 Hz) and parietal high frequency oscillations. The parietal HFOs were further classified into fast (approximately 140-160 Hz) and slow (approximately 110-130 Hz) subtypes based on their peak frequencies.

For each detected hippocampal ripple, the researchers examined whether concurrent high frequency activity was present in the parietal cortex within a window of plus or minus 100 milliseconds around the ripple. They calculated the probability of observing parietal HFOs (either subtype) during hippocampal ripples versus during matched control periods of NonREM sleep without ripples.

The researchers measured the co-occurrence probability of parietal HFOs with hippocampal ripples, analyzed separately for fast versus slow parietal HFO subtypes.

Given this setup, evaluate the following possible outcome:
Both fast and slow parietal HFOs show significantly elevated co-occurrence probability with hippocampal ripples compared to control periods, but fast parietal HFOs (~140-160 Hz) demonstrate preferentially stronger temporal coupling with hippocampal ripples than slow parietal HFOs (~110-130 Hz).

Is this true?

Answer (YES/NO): NO